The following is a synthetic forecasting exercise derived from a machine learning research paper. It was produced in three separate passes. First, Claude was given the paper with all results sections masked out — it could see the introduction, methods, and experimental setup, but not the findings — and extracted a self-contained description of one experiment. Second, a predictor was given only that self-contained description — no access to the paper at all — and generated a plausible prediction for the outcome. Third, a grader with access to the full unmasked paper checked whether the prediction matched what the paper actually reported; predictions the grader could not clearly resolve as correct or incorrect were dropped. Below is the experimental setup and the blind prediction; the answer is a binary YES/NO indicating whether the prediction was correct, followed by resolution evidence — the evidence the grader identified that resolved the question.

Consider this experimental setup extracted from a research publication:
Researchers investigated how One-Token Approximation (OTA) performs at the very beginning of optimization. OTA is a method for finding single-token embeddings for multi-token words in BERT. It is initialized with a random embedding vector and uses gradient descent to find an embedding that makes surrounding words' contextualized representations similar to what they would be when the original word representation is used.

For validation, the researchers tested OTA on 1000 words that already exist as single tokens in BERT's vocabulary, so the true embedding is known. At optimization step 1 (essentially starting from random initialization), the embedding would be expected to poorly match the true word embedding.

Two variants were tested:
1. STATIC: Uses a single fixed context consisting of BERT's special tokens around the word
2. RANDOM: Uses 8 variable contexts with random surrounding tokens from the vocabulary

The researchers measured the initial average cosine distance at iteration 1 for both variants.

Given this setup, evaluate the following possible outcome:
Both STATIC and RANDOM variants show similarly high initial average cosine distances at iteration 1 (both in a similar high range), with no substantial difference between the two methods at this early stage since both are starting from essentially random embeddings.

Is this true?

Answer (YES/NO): YES